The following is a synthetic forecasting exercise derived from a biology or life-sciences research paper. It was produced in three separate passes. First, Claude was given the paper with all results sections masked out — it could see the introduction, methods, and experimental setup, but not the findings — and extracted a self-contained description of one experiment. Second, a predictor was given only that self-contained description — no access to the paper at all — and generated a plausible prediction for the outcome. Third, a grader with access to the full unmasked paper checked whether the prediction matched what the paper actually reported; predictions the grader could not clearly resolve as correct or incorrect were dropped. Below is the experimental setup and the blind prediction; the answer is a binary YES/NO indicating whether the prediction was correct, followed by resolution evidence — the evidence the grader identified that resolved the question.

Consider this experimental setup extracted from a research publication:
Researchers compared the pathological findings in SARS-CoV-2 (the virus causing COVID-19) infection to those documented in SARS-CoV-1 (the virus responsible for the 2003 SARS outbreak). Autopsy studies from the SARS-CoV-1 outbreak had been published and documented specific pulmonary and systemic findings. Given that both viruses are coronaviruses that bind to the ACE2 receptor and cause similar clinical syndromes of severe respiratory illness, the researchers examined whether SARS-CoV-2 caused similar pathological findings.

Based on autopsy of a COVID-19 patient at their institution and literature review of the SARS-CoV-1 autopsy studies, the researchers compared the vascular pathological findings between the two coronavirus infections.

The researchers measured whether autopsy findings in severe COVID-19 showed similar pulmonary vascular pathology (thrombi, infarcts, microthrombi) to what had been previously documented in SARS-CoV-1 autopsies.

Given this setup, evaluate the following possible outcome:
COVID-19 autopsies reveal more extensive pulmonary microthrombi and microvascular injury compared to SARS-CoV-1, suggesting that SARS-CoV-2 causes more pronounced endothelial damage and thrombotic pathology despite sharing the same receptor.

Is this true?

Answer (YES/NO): NO